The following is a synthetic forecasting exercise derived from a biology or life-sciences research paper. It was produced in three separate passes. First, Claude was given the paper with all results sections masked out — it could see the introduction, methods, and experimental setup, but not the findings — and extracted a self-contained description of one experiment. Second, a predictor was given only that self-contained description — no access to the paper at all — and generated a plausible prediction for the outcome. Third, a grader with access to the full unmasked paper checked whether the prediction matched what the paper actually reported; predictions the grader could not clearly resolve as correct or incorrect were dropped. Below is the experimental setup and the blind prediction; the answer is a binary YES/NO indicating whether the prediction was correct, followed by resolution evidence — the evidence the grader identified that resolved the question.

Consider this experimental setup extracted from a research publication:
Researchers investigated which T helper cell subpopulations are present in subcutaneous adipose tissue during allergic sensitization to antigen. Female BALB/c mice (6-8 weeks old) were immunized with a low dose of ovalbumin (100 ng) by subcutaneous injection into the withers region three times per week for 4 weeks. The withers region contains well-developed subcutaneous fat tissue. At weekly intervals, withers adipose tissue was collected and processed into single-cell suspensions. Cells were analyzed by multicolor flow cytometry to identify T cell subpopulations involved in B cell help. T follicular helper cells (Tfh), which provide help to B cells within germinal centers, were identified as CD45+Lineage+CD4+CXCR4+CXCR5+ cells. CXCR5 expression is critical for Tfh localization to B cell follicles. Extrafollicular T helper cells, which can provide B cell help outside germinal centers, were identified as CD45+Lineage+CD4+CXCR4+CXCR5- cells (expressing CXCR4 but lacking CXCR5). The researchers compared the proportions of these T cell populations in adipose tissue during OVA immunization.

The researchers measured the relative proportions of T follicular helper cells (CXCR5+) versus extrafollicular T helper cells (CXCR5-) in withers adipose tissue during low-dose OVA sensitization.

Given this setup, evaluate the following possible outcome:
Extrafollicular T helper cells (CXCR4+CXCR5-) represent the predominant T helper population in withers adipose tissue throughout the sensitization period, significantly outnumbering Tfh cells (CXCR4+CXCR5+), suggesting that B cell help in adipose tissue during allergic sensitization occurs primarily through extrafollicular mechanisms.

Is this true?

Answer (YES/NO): NO